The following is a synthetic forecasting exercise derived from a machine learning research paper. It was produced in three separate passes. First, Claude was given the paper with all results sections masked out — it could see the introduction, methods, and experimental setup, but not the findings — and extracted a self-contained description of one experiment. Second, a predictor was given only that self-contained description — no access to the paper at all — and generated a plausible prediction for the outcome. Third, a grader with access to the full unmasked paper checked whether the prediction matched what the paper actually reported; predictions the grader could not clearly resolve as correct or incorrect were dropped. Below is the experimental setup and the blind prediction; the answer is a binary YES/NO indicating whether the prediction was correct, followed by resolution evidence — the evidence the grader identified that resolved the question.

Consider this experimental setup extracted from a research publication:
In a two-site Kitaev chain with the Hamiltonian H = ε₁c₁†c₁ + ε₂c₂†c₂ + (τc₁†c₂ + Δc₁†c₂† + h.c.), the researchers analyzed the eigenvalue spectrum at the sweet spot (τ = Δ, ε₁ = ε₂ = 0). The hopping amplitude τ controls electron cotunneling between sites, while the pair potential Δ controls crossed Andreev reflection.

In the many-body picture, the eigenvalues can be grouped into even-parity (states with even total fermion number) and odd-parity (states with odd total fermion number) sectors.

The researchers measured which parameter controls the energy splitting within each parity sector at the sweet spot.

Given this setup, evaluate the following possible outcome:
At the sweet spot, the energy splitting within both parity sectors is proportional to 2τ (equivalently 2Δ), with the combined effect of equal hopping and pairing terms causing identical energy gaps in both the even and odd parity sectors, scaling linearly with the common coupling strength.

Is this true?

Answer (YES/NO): NO